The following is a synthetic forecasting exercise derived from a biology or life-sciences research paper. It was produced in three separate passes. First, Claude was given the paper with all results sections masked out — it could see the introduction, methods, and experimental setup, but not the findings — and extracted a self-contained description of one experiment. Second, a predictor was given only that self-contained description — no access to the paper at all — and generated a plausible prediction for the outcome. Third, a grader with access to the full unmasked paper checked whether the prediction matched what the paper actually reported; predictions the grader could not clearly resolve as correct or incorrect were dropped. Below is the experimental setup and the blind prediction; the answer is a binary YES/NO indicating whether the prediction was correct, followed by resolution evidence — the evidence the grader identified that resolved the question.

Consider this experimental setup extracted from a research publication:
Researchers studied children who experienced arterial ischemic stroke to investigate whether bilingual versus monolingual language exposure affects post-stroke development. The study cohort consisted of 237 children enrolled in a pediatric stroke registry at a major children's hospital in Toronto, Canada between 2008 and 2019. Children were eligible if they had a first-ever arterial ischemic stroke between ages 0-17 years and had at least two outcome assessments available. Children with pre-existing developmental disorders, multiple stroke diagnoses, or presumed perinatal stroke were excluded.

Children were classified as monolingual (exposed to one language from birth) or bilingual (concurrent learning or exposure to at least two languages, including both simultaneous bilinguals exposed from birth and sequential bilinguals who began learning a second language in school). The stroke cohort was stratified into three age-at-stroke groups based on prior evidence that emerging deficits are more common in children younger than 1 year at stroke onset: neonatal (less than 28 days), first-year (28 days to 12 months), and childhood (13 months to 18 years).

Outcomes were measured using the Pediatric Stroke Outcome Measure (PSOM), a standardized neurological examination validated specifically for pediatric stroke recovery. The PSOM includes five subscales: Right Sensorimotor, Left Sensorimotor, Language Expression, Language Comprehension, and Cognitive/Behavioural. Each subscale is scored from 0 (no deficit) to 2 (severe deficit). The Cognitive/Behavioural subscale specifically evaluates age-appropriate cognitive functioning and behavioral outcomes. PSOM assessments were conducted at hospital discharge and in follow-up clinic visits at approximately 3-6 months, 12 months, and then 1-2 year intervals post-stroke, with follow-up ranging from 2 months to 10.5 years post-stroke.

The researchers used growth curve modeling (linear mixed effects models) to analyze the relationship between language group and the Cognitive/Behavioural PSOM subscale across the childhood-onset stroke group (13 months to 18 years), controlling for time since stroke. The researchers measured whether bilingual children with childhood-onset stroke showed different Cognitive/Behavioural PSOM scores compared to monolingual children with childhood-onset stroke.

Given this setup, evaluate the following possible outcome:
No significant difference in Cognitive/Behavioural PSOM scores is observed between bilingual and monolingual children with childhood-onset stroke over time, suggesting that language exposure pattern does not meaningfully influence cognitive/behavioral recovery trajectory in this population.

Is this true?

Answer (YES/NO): YES